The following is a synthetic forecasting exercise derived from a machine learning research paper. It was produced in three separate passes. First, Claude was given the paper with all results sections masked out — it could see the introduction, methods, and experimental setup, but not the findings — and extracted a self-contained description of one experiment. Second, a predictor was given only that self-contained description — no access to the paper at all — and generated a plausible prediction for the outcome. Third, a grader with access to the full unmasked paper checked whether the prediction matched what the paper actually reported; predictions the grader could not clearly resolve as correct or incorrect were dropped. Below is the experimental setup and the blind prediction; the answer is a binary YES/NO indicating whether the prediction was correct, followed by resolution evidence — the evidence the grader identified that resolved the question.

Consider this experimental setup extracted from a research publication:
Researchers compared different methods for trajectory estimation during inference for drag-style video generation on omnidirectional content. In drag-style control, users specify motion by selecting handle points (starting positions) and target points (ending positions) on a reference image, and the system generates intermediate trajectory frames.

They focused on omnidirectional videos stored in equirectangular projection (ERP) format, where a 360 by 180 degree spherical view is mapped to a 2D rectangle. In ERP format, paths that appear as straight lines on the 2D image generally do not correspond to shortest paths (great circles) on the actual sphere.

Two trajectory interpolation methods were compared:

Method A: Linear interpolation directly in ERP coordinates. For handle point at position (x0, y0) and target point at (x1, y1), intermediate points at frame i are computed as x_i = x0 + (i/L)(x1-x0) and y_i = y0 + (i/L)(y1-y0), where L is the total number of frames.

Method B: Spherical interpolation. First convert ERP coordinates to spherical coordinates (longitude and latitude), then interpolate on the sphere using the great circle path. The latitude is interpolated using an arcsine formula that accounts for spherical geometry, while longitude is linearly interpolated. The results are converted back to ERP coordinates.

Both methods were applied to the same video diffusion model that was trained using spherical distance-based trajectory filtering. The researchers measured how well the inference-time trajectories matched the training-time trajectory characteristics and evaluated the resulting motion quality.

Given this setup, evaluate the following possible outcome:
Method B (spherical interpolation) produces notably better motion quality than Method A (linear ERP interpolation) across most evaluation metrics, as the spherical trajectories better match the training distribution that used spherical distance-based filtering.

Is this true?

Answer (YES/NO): YES